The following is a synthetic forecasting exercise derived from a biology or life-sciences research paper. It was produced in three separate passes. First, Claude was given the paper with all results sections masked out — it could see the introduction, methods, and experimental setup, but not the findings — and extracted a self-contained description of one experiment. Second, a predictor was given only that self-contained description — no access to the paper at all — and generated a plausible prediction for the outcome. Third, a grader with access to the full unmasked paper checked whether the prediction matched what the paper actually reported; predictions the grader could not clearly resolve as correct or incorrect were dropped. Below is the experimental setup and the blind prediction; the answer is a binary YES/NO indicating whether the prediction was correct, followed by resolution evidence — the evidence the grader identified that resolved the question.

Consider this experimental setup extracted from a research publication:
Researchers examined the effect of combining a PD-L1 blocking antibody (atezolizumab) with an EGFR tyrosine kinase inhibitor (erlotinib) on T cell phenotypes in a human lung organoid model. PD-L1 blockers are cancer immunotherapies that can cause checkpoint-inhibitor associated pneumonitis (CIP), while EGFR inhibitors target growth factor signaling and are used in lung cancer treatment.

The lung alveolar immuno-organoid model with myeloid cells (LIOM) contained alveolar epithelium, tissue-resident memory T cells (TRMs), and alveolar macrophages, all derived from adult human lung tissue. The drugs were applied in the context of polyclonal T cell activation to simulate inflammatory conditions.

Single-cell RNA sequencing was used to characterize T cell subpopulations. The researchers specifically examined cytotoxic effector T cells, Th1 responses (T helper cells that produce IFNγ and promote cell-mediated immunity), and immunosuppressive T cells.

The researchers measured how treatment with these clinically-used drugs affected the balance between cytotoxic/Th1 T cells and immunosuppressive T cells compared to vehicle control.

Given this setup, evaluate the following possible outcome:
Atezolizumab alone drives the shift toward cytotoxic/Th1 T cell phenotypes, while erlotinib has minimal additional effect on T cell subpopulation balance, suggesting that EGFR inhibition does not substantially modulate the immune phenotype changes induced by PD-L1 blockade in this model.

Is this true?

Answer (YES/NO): NO